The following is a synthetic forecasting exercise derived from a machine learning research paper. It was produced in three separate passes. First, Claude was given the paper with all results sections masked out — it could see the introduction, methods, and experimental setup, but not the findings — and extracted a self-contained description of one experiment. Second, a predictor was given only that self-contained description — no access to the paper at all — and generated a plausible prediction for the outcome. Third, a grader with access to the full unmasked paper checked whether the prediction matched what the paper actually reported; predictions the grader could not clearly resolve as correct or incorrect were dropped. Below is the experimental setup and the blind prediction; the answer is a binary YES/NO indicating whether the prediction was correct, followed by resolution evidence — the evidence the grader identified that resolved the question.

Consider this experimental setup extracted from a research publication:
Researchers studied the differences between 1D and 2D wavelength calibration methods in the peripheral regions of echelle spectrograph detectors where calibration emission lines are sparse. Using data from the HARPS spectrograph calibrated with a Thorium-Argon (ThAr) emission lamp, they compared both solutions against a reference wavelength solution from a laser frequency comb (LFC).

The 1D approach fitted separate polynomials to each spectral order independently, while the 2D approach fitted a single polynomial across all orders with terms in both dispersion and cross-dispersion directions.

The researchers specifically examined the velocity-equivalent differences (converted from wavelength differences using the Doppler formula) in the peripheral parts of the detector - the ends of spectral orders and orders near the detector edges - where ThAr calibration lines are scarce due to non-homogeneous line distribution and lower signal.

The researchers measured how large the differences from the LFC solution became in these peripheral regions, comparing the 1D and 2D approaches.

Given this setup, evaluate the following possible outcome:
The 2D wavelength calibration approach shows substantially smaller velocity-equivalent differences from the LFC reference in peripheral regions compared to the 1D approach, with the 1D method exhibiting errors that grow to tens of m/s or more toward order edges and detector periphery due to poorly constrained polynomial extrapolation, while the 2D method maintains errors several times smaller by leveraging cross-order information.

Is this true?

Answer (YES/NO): YES